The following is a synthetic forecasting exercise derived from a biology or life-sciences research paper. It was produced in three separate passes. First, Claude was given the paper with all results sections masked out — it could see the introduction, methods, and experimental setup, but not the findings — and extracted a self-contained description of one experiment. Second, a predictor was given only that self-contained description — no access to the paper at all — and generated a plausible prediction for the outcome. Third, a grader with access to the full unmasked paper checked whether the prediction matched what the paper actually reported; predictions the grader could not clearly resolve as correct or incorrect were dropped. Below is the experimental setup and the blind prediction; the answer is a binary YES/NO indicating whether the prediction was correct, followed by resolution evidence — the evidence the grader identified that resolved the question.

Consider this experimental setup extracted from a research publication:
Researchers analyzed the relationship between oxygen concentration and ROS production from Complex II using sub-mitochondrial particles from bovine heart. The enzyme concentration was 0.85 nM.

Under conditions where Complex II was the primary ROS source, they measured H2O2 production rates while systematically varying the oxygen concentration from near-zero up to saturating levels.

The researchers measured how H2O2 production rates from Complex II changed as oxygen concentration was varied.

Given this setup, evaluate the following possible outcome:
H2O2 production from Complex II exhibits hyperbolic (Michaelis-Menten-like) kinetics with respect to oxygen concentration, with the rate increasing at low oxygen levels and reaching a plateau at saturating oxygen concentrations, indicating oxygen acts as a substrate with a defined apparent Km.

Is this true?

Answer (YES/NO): NO